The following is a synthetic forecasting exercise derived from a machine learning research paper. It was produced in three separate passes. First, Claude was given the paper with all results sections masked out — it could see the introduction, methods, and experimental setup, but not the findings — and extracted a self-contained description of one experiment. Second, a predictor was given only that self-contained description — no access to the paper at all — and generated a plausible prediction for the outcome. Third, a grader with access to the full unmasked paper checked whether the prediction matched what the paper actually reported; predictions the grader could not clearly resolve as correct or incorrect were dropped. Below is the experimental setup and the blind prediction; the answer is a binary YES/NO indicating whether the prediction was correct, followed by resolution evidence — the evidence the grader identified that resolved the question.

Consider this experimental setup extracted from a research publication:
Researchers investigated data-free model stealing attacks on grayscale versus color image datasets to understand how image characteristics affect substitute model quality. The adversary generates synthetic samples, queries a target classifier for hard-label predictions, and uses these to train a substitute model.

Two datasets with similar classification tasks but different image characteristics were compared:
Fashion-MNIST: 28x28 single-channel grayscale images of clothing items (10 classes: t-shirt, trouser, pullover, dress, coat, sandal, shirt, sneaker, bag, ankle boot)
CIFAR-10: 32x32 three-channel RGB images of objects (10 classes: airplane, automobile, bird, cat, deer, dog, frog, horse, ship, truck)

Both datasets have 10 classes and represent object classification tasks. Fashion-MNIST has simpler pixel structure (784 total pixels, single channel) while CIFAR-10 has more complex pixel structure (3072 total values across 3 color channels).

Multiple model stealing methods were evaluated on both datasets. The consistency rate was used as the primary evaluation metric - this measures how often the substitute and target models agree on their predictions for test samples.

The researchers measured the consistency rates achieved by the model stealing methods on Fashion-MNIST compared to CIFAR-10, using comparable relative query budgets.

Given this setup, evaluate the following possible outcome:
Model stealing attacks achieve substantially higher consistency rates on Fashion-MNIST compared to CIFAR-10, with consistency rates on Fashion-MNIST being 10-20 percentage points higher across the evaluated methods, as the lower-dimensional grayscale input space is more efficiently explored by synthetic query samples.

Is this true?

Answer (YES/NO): NO